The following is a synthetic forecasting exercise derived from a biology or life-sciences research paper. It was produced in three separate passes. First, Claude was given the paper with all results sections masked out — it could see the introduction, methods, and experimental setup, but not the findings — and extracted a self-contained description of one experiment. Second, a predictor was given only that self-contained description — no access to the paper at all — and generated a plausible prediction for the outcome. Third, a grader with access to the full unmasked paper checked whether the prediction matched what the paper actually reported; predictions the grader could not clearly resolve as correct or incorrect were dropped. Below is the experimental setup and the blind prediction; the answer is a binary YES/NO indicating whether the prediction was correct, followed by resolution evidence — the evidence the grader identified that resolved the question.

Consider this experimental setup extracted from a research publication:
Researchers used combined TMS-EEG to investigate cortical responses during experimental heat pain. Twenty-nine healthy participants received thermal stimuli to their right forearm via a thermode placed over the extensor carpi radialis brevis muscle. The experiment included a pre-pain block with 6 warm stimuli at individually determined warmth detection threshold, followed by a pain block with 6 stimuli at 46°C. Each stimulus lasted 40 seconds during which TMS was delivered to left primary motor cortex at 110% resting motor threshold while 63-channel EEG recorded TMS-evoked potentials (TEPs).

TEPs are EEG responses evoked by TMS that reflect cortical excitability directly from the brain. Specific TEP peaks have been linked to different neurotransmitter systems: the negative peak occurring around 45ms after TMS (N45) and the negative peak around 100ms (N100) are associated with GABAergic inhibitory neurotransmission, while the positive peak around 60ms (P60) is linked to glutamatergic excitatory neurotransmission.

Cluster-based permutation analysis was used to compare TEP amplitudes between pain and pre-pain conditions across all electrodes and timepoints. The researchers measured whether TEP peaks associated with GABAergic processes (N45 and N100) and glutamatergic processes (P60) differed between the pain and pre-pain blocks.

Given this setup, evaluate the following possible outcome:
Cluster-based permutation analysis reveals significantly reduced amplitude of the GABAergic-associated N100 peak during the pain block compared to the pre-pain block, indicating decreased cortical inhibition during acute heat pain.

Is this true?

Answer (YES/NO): NO